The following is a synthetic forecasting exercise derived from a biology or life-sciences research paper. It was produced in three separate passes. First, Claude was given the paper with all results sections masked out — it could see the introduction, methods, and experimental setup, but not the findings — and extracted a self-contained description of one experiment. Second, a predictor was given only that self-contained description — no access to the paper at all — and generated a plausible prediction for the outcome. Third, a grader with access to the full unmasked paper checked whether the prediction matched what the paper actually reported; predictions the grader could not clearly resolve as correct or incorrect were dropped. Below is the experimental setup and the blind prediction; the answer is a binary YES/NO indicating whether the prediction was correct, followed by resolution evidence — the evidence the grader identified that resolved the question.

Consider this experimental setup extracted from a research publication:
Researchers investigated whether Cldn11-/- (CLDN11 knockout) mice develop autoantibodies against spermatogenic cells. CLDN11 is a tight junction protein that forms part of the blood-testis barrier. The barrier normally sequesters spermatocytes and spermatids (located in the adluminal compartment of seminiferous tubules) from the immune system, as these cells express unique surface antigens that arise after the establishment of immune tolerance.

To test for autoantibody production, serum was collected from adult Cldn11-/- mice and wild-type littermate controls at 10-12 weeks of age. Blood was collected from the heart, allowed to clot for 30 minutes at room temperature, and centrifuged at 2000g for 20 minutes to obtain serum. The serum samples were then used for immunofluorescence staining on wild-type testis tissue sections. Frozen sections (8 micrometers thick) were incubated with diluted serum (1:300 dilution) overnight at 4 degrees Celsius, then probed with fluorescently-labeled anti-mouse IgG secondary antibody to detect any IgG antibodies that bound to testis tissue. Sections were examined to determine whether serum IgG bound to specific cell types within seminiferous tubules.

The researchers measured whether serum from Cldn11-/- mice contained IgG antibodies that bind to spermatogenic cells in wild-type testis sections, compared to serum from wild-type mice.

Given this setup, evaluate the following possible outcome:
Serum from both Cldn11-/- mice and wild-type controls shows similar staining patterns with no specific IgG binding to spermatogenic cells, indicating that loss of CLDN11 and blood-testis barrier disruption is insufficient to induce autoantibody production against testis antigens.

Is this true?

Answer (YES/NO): NO